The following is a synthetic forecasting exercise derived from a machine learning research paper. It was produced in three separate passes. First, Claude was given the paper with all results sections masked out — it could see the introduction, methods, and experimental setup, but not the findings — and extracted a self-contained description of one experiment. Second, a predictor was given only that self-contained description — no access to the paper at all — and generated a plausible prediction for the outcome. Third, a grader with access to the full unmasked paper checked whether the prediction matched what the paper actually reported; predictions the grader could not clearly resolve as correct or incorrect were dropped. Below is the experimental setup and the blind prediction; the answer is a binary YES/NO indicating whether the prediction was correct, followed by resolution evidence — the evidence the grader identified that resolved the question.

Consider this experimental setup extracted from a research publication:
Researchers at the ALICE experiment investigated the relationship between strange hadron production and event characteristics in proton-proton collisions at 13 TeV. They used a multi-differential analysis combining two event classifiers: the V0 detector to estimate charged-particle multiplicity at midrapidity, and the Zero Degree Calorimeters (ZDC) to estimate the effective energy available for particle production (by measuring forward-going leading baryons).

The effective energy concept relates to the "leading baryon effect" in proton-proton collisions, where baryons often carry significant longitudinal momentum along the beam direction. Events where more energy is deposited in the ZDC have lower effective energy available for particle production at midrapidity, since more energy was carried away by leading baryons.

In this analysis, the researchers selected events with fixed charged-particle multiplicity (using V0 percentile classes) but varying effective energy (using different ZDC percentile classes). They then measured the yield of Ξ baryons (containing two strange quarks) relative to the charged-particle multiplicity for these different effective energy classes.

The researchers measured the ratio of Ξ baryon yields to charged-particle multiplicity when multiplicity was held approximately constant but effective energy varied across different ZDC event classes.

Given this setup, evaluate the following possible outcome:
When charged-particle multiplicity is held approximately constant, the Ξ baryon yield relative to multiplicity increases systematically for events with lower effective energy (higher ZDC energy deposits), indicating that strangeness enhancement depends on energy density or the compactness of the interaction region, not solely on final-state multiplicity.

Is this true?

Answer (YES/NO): NO